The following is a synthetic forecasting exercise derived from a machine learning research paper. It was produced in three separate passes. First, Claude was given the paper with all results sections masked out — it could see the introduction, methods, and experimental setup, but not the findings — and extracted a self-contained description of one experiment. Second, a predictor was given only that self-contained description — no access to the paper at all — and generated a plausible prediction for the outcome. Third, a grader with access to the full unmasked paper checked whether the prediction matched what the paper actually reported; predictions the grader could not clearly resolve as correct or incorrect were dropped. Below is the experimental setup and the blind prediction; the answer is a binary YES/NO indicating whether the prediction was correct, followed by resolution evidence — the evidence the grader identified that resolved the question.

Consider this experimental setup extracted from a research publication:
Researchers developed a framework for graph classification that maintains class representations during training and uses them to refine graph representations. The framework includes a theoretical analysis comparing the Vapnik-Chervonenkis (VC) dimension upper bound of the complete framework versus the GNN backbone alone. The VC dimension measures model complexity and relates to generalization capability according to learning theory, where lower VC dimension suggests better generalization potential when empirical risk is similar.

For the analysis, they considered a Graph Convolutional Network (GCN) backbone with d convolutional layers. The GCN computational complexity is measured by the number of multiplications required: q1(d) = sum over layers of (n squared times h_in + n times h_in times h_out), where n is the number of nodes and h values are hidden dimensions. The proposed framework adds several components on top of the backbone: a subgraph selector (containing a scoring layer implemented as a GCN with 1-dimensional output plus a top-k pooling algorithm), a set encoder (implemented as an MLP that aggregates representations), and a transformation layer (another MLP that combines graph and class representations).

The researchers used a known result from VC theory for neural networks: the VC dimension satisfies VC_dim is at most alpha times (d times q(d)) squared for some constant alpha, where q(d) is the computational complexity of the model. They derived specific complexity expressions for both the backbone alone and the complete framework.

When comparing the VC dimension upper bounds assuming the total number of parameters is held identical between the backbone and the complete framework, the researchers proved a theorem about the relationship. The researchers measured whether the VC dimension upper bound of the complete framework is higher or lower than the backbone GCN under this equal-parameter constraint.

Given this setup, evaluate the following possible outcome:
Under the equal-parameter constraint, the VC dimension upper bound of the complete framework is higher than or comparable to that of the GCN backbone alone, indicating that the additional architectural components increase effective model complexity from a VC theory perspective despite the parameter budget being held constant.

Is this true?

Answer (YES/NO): NO